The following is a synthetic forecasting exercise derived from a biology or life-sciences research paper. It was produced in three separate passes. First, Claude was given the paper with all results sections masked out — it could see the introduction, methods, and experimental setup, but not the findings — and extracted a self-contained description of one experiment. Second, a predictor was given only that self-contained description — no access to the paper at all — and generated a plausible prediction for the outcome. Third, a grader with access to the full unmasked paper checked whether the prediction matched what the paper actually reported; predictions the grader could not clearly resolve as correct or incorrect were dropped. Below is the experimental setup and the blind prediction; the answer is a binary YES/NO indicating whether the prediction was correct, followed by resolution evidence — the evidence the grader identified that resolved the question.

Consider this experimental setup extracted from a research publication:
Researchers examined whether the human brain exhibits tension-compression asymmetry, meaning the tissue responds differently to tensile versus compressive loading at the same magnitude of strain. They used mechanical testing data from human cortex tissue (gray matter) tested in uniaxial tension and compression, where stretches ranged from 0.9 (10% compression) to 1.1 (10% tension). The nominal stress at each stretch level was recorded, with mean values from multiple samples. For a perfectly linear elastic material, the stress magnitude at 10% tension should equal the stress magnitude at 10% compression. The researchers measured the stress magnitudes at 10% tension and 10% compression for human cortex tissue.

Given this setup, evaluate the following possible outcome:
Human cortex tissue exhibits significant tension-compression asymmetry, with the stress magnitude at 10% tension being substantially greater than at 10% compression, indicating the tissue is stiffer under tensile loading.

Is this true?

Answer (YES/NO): NO